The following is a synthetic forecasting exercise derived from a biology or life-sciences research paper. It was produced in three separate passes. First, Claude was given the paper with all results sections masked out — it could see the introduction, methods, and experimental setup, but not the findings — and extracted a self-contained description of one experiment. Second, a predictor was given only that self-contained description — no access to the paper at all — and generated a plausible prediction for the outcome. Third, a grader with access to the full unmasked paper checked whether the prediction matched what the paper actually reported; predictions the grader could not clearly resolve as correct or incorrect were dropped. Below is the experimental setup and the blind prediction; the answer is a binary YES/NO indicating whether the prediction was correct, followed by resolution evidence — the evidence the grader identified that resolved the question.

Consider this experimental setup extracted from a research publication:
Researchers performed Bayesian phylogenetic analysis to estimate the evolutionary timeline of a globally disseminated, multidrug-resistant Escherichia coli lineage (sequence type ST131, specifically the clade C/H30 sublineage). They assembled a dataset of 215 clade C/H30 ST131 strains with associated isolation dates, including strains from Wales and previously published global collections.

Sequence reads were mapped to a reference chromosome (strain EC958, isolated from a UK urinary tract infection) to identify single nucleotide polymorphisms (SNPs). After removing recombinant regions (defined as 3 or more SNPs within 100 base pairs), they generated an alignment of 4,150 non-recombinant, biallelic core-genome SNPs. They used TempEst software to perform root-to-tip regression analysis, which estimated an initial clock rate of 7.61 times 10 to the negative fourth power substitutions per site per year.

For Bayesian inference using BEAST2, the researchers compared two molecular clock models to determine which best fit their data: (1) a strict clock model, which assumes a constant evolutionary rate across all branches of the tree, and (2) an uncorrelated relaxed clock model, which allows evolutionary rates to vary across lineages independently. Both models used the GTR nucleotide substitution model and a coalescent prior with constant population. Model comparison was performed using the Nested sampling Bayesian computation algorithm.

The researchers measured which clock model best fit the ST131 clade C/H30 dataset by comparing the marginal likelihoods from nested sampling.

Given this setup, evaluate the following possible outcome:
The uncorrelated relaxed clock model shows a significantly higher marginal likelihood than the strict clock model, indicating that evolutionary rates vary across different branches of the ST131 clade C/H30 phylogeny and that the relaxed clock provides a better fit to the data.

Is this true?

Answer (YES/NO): YES